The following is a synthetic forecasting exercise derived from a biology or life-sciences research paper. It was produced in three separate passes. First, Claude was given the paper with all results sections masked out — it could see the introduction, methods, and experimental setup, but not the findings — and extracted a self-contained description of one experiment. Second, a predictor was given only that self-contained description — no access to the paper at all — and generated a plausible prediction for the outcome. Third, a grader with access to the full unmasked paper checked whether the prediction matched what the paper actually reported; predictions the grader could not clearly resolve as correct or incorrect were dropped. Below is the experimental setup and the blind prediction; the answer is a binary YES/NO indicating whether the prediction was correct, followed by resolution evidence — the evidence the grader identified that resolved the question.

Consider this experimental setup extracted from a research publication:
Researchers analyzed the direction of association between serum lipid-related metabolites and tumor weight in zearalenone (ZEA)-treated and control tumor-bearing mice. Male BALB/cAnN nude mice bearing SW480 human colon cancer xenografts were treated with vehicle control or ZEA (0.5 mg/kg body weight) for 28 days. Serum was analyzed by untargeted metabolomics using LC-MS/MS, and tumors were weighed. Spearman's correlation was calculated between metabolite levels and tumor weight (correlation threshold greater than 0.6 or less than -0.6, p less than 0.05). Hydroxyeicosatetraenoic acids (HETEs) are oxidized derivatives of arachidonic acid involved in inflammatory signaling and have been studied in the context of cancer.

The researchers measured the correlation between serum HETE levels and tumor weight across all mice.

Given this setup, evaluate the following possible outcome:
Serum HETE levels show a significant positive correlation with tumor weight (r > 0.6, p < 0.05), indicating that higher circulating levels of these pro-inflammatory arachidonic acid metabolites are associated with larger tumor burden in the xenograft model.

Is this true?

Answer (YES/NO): NO